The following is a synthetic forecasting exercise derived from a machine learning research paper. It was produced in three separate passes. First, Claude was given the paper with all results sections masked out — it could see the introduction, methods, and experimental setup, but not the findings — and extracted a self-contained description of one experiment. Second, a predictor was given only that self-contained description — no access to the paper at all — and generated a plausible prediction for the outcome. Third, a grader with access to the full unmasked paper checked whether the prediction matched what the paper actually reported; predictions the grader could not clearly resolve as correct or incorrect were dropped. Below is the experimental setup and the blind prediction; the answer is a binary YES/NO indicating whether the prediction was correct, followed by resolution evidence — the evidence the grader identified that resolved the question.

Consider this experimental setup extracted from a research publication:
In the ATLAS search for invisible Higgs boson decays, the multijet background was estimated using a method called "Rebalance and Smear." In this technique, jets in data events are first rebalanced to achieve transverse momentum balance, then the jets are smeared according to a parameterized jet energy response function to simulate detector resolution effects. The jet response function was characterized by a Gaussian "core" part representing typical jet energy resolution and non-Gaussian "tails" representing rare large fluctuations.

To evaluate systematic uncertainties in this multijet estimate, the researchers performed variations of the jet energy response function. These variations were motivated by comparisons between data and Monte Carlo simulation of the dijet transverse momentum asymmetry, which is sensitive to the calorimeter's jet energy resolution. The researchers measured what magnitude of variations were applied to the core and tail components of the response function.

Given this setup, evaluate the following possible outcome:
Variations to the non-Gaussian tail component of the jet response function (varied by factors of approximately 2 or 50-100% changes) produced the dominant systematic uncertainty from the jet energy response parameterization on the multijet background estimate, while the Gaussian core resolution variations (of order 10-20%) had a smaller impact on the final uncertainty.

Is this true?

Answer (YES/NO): YES